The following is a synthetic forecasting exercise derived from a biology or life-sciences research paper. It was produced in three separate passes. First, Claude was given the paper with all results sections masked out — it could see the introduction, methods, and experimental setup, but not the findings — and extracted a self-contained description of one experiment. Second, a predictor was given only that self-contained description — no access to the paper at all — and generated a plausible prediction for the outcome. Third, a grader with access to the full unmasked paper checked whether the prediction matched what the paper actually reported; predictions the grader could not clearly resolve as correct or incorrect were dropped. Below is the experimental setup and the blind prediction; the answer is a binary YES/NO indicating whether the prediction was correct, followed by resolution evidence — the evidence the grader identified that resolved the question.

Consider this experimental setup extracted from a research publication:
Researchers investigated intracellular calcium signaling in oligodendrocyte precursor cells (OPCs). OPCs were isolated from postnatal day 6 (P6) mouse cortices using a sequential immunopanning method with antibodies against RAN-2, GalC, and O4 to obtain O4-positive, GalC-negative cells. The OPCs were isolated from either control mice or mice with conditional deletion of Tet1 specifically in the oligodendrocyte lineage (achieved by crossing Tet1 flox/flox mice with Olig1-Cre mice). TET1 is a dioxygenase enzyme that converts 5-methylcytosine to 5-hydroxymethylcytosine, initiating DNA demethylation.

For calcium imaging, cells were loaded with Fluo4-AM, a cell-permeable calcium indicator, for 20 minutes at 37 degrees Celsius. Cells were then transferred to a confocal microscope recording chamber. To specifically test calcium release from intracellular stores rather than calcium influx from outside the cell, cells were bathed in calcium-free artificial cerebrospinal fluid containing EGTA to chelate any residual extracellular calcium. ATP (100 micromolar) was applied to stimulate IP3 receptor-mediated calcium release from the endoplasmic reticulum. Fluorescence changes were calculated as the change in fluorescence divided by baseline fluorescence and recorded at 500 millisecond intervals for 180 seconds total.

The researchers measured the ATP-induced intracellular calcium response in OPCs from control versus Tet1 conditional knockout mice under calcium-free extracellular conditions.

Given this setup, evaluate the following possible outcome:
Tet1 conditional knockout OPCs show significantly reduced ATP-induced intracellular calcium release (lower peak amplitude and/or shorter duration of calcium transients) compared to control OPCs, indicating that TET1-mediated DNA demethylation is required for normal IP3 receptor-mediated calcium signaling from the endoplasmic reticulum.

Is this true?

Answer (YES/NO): YES